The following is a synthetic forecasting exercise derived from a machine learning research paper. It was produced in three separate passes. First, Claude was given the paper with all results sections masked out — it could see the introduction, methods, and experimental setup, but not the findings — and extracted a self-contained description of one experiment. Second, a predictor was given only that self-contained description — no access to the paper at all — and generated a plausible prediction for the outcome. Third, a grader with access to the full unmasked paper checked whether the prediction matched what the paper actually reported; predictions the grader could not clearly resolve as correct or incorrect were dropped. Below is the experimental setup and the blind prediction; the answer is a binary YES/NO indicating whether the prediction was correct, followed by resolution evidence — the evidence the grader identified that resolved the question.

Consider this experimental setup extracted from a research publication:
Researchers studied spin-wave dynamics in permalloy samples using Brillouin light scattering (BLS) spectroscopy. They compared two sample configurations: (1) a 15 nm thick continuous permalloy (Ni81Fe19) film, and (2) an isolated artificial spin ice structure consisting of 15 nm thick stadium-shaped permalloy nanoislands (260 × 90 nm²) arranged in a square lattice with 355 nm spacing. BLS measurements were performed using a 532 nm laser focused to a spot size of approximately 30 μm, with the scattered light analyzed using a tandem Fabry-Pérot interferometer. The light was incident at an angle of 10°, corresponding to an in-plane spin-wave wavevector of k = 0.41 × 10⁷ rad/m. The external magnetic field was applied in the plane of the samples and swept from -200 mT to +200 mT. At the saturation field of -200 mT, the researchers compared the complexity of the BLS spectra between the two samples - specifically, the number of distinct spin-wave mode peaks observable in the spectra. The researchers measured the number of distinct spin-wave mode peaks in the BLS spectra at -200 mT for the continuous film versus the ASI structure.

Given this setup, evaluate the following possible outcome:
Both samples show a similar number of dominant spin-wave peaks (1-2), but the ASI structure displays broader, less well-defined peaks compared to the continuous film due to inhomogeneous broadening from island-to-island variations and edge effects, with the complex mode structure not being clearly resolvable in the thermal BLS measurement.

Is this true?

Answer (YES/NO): NO